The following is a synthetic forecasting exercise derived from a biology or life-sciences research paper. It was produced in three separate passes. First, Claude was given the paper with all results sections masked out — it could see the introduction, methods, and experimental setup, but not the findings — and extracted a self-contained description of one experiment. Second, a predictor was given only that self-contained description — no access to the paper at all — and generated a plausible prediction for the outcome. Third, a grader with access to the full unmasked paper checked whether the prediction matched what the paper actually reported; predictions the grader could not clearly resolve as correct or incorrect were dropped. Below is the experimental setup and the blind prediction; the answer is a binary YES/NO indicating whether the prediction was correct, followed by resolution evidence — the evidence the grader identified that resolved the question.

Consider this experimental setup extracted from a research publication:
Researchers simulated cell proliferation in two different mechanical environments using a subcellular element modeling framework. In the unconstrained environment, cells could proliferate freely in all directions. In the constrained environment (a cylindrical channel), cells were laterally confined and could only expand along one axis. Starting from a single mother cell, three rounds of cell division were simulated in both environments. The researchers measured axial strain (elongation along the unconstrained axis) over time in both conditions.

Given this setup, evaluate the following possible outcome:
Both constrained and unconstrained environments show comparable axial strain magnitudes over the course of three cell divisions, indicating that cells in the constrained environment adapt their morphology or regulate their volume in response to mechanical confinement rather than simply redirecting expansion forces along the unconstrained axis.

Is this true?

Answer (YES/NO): NO